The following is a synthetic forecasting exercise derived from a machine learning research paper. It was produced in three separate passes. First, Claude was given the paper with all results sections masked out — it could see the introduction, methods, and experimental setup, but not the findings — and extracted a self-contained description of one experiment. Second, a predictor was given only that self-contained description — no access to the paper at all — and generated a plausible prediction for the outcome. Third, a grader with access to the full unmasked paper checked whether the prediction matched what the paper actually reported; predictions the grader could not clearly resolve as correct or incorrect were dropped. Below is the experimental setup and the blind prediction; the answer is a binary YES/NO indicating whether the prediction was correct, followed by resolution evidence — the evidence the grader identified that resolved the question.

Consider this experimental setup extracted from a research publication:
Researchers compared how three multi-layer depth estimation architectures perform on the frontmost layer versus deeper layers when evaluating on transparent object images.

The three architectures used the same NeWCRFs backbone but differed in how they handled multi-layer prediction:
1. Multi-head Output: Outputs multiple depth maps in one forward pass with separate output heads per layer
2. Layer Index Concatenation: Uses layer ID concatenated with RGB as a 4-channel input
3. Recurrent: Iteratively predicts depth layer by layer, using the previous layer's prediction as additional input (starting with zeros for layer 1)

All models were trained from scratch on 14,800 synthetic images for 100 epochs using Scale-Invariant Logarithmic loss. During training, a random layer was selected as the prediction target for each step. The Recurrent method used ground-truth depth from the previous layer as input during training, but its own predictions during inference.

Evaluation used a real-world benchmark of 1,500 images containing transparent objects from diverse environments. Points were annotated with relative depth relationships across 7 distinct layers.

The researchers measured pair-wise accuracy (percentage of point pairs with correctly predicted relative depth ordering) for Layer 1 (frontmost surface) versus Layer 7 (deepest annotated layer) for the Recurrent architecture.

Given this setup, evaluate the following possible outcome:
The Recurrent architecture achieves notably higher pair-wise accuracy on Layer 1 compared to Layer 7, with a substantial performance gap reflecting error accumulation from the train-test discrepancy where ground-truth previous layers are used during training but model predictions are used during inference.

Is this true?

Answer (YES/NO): NO